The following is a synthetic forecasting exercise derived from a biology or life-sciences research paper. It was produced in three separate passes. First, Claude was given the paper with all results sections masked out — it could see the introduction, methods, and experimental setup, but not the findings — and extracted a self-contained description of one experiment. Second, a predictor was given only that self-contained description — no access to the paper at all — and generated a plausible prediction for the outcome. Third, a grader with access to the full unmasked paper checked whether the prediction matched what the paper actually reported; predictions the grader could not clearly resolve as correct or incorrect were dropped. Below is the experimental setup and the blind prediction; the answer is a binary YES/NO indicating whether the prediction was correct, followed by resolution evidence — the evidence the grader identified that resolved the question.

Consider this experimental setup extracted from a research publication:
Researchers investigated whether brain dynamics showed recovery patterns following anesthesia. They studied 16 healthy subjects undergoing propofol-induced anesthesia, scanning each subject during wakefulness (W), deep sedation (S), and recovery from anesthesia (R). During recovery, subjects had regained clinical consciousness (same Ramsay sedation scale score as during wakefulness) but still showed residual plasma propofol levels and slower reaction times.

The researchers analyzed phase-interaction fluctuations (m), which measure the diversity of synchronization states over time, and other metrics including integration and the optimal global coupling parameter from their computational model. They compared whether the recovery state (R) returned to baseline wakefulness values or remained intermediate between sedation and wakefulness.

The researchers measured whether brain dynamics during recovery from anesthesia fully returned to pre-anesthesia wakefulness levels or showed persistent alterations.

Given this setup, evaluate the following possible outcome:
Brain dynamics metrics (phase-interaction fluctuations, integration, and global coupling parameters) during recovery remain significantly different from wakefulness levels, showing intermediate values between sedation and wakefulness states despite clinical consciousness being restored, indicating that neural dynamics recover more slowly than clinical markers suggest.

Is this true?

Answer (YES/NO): NO